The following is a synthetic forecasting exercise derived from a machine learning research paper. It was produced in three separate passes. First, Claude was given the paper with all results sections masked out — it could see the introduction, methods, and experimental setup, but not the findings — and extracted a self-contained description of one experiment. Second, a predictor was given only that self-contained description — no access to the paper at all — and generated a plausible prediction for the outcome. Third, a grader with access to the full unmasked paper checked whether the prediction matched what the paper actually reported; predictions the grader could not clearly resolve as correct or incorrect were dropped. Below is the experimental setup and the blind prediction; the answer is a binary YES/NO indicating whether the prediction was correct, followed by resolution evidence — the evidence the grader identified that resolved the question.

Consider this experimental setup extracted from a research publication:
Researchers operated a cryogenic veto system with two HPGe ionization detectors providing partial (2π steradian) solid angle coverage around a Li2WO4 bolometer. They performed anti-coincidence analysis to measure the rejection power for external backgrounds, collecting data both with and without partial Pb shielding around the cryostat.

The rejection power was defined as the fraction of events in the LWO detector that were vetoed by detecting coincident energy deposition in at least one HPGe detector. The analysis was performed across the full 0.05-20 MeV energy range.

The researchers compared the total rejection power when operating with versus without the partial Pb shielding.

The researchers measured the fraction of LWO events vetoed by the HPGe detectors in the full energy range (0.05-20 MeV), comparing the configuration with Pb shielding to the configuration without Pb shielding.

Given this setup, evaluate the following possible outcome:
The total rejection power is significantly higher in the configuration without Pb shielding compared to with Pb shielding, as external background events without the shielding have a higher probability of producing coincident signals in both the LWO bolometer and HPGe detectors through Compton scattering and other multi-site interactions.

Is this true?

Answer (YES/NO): NO